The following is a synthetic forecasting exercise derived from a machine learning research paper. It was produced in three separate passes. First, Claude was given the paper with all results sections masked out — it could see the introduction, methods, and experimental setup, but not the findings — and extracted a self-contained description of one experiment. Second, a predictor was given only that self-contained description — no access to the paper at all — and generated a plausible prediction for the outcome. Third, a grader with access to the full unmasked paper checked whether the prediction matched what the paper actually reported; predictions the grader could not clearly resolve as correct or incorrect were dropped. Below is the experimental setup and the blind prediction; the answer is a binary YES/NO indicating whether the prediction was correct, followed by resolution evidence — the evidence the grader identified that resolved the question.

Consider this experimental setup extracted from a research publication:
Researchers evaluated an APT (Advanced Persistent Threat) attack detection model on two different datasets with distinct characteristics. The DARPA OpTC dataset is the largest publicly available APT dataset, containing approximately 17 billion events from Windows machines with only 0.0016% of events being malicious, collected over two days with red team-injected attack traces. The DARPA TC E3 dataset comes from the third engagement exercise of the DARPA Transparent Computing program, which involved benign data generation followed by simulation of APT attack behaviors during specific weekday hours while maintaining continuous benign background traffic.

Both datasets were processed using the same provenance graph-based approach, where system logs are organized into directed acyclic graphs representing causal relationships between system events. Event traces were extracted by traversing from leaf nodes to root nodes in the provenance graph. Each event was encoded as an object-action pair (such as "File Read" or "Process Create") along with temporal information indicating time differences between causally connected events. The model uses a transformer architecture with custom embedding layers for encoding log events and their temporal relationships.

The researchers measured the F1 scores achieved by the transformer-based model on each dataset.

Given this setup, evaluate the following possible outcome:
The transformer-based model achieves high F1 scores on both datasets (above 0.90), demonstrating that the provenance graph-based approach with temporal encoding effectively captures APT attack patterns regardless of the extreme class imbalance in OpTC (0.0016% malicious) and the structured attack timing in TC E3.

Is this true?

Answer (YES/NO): YES